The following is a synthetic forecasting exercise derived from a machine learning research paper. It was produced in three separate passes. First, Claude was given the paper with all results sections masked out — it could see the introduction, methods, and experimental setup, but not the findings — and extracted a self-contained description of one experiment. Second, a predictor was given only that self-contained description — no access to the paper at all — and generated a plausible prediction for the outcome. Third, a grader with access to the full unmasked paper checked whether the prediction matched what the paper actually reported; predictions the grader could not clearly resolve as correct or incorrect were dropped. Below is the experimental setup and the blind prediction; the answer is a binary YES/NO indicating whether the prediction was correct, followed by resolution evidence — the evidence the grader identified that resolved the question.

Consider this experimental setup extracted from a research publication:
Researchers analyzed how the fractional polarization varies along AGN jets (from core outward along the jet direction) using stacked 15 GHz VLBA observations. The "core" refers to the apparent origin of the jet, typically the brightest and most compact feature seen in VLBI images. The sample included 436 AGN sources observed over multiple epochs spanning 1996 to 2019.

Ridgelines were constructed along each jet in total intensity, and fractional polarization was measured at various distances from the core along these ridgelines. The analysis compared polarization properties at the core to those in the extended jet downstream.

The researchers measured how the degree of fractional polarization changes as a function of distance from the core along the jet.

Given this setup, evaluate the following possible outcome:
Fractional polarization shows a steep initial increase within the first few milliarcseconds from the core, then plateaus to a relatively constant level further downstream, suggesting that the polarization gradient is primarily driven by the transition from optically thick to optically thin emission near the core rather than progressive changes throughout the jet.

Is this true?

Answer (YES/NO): NO